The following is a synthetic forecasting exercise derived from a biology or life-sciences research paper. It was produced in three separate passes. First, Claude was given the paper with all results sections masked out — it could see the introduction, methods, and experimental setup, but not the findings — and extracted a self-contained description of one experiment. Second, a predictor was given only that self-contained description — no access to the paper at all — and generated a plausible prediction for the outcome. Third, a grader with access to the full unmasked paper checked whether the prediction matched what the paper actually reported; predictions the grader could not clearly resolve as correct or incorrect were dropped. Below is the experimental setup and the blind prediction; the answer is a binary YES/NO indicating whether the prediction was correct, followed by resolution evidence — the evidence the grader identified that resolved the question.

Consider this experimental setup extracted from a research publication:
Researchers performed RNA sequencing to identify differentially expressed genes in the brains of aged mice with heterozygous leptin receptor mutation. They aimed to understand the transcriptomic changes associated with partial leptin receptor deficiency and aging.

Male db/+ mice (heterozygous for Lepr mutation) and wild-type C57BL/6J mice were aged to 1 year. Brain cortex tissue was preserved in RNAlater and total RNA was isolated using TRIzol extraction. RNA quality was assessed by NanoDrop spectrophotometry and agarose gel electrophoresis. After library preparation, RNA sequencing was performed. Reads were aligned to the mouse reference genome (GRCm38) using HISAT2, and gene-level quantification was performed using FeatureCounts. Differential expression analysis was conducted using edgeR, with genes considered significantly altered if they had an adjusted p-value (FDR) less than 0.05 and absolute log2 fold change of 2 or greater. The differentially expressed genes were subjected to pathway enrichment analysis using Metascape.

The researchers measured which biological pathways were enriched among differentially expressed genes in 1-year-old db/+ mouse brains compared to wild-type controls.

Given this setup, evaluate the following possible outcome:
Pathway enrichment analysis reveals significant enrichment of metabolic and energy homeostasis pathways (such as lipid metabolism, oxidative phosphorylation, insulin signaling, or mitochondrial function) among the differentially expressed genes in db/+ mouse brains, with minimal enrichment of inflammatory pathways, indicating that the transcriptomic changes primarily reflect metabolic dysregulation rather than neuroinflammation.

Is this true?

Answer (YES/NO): NO